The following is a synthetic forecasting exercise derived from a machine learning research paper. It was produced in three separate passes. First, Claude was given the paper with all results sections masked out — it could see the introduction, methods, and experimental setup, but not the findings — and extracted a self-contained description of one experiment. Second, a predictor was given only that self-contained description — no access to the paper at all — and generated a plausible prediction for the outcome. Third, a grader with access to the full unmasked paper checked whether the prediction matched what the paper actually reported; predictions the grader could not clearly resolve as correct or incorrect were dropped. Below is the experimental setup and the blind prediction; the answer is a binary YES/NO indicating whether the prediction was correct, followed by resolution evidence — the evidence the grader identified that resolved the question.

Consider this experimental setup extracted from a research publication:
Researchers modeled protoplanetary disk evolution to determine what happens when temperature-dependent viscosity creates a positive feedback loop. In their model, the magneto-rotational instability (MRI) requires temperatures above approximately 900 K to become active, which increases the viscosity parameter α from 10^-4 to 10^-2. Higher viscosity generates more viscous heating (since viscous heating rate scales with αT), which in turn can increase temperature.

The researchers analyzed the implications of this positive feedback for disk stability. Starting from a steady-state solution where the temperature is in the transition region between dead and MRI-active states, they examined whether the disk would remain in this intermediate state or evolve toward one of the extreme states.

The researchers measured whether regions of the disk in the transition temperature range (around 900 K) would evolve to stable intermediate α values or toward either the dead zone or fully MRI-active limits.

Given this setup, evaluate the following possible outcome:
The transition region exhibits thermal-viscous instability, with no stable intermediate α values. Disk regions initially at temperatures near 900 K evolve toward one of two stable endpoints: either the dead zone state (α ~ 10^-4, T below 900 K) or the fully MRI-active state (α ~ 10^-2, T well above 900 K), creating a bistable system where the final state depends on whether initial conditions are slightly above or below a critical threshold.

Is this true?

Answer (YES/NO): YES